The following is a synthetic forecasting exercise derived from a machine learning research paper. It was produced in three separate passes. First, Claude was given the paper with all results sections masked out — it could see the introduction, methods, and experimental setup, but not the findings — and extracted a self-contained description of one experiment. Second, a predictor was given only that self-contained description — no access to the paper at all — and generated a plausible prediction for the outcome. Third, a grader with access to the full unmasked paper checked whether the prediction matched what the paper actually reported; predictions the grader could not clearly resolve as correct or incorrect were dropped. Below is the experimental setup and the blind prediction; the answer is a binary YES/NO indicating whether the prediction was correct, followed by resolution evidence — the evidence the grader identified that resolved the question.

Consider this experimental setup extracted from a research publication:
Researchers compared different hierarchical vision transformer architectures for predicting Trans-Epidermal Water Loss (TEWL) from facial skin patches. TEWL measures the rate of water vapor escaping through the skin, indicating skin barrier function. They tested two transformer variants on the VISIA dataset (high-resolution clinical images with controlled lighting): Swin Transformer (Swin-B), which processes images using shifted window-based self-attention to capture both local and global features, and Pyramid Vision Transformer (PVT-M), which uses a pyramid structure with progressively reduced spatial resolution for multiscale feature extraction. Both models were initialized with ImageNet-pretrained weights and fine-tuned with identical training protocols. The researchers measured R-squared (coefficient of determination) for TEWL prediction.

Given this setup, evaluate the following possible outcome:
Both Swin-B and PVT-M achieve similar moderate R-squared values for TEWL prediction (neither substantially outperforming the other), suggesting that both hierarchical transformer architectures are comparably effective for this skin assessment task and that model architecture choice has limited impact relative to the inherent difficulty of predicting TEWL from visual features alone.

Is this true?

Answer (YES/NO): YES